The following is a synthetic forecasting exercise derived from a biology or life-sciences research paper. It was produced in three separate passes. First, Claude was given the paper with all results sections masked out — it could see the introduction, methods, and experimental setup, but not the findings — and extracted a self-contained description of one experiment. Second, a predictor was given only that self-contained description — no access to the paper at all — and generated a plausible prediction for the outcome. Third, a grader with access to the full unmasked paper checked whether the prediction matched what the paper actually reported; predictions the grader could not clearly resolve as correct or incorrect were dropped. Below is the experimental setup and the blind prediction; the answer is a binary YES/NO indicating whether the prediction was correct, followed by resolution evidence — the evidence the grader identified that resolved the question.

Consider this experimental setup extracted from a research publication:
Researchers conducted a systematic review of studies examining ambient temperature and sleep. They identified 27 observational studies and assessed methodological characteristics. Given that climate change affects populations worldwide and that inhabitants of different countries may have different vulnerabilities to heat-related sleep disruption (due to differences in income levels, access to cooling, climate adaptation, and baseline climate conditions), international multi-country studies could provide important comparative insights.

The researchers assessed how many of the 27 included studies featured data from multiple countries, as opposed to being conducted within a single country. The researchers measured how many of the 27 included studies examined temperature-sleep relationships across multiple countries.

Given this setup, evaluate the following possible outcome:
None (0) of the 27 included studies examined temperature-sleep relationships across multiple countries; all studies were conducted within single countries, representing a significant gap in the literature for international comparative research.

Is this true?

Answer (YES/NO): NO